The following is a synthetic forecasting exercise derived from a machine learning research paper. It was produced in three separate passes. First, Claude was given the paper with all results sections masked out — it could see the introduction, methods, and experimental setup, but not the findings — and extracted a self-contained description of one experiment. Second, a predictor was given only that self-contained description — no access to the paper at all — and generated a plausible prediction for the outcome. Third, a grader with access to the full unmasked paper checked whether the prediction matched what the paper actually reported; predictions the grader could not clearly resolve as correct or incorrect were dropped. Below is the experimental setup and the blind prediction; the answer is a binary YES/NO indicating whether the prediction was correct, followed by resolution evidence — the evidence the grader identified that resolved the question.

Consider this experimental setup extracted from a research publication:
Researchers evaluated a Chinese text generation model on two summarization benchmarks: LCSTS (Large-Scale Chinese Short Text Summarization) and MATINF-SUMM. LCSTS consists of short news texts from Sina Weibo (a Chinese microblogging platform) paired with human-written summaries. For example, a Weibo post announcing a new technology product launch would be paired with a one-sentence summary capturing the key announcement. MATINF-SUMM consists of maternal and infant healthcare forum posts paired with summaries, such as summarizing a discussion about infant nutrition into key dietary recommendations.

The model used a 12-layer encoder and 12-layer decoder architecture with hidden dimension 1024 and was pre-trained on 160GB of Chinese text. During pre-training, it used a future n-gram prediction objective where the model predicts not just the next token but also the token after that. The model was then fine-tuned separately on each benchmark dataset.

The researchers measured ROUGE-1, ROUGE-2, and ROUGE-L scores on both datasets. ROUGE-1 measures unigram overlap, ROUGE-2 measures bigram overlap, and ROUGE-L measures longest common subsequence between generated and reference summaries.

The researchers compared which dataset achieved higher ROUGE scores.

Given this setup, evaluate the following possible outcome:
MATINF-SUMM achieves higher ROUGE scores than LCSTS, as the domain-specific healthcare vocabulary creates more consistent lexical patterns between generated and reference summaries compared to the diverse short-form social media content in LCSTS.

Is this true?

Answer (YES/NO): YES